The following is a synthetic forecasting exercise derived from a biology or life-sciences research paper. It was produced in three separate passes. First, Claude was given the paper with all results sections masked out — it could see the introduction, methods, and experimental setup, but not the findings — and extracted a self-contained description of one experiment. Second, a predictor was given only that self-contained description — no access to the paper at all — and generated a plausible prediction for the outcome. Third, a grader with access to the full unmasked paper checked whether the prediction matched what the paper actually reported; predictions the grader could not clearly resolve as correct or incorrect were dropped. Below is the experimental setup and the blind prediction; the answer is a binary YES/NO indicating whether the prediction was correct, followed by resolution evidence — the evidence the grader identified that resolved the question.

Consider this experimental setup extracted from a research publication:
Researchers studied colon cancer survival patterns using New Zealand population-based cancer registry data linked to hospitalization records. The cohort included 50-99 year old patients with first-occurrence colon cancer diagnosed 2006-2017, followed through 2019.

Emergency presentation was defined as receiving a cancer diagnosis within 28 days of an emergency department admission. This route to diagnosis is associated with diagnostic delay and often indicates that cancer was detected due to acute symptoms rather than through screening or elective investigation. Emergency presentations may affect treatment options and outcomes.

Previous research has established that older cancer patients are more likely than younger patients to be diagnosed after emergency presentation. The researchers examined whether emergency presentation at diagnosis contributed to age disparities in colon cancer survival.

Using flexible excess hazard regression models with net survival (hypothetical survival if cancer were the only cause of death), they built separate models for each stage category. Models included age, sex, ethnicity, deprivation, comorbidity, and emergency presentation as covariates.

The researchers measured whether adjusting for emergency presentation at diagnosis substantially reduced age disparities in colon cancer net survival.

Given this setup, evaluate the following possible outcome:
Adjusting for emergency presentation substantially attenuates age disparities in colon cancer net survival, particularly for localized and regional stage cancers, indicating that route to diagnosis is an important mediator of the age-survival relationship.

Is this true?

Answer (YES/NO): NO